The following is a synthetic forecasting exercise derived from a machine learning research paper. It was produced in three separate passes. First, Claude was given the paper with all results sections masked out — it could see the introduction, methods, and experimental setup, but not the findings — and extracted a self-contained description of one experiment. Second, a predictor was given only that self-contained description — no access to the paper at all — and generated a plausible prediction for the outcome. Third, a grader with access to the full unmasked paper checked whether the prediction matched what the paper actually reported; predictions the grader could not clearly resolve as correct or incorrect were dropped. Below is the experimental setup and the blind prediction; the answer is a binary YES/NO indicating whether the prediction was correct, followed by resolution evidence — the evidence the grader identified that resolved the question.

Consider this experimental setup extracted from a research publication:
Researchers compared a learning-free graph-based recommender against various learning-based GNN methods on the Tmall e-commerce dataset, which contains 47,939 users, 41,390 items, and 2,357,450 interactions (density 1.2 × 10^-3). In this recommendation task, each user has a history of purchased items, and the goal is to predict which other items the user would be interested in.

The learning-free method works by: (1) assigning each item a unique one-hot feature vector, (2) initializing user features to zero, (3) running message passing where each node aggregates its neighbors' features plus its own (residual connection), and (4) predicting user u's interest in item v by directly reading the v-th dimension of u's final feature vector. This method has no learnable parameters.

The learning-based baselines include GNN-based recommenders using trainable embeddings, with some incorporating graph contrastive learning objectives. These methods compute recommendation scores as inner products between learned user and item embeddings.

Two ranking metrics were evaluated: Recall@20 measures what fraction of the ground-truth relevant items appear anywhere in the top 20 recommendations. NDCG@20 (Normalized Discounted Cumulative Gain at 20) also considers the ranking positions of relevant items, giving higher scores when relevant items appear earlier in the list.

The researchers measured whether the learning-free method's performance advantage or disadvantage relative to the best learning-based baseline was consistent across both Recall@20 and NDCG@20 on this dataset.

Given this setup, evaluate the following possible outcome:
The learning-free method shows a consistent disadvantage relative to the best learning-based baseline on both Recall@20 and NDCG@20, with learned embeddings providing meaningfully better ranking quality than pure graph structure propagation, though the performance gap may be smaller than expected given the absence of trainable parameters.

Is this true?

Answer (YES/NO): NO